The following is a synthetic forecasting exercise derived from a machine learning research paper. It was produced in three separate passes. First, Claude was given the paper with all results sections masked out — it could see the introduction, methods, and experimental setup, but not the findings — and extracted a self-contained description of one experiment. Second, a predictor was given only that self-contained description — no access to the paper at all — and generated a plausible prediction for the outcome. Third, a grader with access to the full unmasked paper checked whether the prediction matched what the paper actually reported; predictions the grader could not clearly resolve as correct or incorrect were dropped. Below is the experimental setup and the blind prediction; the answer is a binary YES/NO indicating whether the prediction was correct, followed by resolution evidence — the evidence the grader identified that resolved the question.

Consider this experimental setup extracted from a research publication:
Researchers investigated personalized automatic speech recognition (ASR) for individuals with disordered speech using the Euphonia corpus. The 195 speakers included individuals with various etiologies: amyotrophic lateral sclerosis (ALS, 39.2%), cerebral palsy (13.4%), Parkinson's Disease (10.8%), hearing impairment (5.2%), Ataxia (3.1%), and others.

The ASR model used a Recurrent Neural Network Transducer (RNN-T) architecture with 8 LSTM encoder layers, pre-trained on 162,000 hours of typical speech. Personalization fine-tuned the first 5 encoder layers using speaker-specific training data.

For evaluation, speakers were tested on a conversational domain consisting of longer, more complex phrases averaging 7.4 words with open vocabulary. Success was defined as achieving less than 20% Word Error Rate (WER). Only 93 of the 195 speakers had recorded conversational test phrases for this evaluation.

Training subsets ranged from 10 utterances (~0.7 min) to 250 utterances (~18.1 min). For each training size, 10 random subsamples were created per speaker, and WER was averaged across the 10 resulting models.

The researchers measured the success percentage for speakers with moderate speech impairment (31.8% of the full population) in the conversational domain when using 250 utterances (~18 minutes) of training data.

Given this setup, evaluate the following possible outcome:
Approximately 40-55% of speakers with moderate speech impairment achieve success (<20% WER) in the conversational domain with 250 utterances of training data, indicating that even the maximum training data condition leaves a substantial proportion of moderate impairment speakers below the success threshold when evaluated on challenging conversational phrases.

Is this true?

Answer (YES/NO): NO